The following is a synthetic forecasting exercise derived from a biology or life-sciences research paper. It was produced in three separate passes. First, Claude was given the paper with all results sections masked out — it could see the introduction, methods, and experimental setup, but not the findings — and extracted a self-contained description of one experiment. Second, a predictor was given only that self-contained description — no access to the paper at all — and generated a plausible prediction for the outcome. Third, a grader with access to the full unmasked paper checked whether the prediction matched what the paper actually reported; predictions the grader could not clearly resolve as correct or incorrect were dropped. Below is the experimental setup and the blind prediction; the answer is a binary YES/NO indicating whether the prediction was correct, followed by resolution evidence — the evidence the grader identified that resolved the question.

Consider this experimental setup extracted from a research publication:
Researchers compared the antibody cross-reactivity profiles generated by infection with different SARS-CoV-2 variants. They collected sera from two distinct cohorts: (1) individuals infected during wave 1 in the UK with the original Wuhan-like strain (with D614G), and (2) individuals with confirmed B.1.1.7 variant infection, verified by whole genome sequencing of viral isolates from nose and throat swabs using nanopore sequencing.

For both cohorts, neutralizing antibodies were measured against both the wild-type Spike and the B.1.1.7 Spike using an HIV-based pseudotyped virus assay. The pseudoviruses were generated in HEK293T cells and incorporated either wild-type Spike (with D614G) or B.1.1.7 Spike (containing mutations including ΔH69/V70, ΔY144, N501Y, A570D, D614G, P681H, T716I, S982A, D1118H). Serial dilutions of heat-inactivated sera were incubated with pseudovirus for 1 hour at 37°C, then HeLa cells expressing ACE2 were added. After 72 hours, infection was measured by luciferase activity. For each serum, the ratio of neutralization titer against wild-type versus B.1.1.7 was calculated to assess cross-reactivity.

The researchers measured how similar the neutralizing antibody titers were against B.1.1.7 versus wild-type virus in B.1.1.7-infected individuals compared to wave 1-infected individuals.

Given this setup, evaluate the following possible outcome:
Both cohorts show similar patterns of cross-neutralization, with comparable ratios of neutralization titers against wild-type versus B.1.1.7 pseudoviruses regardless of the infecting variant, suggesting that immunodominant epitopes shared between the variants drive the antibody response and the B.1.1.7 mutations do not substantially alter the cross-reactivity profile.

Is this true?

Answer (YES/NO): NO